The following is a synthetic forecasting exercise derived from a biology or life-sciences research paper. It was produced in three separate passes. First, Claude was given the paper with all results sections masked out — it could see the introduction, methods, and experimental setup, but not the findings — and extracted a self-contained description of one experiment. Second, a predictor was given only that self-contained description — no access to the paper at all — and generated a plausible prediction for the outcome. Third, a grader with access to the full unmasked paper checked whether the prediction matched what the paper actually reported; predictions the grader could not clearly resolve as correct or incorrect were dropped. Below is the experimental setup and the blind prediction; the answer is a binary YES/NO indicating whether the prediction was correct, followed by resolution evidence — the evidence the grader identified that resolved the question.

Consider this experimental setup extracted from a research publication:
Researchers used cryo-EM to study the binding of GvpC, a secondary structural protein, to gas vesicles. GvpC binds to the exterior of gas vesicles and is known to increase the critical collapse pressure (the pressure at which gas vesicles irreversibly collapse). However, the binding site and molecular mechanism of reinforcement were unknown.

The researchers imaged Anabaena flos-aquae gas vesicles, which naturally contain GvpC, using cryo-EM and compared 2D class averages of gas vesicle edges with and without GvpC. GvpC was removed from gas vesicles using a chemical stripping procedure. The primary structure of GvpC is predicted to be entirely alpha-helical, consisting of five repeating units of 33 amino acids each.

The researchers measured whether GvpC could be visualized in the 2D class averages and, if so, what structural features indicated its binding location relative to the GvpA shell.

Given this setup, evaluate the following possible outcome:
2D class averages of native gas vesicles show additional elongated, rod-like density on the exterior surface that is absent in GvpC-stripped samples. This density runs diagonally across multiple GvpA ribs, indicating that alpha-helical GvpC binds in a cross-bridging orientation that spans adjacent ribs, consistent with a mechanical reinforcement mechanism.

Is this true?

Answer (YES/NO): NO